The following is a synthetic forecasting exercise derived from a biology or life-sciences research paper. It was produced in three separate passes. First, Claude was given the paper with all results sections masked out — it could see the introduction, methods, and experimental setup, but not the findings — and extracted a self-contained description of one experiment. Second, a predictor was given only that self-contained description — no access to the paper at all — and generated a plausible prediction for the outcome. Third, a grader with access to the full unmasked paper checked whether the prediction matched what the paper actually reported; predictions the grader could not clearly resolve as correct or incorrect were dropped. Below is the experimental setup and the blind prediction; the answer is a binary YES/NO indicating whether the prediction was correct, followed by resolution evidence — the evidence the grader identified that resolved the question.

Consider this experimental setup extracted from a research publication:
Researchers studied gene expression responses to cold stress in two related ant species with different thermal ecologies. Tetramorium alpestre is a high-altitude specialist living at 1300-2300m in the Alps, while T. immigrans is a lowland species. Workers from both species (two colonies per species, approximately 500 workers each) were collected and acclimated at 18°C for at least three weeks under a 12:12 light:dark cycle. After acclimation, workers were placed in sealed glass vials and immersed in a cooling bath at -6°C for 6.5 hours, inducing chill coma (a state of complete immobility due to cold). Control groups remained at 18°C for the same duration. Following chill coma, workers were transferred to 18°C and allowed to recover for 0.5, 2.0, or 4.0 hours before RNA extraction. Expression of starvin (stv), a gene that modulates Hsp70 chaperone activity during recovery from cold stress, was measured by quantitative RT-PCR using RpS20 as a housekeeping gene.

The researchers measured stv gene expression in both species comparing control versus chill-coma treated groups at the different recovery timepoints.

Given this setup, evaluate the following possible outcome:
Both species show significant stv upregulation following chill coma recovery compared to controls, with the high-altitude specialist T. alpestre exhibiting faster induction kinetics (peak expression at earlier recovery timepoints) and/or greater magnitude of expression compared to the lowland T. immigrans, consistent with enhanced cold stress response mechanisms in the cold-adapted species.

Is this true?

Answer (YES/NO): NO